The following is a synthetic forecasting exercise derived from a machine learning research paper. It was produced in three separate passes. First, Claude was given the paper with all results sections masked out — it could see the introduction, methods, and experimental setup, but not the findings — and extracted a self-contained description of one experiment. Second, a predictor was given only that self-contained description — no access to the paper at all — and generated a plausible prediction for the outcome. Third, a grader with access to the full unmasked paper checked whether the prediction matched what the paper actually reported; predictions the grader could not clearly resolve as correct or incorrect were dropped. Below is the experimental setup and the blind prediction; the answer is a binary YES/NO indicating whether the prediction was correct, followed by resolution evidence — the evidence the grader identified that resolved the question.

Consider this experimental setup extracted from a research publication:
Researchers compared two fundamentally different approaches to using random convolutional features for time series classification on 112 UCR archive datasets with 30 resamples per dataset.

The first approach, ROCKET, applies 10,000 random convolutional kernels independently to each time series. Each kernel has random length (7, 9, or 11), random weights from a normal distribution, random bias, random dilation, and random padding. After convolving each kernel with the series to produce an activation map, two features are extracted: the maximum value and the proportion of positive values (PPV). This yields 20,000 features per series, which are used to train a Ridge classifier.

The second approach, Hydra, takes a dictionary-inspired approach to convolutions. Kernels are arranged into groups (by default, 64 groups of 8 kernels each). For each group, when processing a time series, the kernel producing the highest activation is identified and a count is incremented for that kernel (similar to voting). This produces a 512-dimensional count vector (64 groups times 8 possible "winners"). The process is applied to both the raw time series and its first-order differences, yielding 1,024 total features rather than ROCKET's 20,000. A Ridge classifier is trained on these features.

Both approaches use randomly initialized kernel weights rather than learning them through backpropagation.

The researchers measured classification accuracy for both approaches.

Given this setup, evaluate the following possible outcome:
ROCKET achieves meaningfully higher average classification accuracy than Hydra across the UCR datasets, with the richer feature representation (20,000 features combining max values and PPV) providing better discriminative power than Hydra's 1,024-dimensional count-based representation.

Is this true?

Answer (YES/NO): NO